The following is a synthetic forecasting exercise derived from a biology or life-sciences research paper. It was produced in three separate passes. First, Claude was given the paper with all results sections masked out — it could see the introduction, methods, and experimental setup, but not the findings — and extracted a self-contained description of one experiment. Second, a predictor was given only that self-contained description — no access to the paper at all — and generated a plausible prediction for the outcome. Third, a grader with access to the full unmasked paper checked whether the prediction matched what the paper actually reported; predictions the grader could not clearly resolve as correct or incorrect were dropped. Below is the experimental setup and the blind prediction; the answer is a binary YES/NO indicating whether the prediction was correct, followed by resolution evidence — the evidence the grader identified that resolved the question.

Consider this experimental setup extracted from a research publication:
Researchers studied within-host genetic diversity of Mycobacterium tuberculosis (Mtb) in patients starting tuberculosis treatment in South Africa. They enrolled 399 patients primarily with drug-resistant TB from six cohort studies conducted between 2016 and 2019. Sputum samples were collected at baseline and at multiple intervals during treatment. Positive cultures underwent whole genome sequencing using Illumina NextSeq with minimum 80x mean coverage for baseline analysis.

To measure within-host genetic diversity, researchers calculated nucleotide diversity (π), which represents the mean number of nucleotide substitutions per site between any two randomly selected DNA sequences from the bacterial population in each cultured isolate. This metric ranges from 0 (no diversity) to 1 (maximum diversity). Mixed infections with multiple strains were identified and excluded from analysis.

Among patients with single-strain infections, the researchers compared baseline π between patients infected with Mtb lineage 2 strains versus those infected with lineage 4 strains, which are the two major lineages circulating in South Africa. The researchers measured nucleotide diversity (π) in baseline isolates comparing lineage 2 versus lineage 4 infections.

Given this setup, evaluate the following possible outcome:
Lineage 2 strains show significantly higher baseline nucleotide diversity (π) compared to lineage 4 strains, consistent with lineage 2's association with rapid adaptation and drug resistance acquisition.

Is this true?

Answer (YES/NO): YES